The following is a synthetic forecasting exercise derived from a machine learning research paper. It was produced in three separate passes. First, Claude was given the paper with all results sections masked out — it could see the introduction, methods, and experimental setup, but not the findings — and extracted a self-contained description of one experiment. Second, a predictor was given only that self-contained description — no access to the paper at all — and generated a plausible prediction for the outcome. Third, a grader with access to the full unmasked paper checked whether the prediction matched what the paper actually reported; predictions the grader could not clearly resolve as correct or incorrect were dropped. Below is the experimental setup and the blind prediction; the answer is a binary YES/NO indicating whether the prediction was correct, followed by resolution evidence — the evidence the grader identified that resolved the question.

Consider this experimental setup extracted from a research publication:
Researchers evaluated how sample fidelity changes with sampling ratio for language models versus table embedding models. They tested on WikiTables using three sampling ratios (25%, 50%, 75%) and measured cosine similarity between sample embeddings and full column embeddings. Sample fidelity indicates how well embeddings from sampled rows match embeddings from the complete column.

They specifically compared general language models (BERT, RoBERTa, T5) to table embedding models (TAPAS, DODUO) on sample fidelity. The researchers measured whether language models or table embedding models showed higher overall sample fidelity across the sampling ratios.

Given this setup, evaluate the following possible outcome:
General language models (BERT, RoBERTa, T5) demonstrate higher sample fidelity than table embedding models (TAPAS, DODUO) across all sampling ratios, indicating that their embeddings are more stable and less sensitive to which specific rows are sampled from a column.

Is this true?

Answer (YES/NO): YES